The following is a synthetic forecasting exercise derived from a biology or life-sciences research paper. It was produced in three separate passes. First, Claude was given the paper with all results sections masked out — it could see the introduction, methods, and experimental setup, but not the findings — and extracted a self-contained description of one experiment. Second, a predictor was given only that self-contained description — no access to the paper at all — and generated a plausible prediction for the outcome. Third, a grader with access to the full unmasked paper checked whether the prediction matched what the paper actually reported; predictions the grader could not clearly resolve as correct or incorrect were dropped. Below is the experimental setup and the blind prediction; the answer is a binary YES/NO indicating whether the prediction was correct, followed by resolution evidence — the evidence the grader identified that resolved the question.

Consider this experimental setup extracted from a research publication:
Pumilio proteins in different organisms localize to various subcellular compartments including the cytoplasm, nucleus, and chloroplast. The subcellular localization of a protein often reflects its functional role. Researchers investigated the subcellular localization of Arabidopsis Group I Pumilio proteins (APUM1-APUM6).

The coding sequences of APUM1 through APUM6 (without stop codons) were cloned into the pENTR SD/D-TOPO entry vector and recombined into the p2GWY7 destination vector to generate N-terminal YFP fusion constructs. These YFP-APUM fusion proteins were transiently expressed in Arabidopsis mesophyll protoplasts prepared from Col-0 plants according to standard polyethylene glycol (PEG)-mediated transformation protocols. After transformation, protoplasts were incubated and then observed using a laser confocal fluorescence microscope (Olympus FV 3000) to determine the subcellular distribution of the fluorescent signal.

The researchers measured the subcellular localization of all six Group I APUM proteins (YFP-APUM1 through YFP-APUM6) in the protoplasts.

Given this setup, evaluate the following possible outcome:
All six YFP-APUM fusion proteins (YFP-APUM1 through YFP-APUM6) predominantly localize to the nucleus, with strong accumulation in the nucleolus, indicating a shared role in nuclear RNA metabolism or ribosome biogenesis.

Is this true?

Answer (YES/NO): NO